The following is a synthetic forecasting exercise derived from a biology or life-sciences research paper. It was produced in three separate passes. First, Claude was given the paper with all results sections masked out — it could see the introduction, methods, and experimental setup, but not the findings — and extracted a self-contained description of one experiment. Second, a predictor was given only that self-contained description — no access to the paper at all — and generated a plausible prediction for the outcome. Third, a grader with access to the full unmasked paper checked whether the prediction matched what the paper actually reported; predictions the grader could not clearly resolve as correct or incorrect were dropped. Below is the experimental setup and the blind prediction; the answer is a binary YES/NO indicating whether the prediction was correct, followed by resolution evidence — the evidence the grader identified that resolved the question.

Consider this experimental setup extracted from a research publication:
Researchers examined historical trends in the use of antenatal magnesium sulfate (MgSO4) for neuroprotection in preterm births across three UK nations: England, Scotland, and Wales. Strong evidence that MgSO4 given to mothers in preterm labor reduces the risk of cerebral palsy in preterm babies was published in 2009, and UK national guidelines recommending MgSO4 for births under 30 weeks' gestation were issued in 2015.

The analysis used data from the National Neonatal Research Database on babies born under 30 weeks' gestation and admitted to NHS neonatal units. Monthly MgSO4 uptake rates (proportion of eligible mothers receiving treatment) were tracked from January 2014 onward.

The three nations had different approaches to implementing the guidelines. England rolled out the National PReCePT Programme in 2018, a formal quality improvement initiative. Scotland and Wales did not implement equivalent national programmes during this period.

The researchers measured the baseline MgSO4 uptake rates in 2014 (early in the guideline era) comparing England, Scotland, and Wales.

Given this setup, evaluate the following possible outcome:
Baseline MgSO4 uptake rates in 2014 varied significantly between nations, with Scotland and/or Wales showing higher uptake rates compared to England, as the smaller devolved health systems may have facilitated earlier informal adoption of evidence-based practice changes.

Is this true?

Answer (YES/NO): YES